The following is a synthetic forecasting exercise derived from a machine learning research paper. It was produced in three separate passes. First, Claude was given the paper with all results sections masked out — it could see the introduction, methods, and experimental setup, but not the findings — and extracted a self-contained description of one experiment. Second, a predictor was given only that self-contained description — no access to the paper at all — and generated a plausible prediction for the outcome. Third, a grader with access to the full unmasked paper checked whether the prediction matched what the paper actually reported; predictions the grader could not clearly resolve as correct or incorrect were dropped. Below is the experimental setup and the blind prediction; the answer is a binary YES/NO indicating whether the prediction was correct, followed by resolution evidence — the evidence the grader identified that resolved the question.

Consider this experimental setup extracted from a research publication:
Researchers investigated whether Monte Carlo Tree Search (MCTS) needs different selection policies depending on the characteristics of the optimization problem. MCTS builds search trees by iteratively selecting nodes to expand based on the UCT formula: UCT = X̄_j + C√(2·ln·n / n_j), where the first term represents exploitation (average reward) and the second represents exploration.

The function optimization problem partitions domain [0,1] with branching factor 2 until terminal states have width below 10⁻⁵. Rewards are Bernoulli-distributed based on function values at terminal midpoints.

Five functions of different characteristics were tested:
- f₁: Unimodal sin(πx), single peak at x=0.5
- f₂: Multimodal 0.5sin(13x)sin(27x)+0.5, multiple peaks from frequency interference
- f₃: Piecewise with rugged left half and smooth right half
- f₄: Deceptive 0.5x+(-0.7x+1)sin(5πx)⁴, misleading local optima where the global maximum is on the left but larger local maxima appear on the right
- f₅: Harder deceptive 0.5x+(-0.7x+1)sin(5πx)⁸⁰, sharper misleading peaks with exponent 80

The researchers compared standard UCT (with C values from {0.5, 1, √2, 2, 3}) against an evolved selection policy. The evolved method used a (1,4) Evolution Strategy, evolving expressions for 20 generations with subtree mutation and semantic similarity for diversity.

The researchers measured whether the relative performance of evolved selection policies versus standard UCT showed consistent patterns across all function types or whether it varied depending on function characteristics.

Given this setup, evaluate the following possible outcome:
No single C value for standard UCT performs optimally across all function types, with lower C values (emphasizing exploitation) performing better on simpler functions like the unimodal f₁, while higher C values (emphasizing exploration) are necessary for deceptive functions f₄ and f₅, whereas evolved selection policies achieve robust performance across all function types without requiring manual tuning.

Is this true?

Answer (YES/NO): NO